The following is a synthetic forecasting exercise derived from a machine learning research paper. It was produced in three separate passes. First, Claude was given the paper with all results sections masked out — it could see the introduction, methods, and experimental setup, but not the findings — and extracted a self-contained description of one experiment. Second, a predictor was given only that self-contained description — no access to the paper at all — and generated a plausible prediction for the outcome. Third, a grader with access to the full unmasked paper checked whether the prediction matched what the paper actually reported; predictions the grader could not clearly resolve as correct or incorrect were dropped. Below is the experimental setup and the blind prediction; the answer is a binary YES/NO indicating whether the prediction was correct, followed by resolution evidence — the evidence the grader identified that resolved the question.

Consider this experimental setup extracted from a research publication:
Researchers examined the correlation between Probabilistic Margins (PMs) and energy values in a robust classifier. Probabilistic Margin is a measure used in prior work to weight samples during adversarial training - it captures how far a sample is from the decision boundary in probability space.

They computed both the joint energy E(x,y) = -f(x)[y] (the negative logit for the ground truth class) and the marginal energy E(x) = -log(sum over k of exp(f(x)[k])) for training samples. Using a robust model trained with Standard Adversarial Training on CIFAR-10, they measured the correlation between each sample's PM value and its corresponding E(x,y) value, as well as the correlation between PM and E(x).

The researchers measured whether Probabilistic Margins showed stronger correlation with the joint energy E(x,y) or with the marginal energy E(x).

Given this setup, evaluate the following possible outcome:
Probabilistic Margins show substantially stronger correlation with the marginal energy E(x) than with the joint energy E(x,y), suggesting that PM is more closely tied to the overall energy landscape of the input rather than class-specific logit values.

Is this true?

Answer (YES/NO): NO